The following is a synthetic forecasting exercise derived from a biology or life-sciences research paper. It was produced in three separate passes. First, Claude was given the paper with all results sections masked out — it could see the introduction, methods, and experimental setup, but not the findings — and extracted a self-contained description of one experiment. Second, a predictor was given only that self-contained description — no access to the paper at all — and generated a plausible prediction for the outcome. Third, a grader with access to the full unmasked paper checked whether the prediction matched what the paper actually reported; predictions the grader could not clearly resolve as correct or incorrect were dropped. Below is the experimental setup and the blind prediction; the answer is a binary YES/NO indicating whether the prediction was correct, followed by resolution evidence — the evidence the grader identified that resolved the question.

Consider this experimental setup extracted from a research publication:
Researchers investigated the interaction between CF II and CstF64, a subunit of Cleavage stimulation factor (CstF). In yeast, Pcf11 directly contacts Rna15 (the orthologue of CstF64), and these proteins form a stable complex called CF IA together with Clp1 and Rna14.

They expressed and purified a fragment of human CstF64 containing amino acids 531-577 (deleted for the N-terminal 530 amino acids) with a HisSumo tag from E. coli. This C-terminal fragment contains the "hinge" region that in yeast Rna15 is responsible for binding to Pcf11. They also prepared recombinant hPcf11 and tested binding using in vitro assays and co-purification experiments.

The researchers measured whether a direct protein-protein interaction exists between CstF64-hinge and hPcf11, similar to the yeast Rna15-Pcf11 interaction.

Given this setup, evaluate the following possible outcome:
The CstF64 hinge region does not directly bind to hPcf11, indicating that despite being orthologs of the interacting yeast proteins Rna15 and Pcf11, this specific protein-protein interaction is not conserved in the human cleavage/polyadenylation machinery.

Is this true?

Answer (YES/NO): YES